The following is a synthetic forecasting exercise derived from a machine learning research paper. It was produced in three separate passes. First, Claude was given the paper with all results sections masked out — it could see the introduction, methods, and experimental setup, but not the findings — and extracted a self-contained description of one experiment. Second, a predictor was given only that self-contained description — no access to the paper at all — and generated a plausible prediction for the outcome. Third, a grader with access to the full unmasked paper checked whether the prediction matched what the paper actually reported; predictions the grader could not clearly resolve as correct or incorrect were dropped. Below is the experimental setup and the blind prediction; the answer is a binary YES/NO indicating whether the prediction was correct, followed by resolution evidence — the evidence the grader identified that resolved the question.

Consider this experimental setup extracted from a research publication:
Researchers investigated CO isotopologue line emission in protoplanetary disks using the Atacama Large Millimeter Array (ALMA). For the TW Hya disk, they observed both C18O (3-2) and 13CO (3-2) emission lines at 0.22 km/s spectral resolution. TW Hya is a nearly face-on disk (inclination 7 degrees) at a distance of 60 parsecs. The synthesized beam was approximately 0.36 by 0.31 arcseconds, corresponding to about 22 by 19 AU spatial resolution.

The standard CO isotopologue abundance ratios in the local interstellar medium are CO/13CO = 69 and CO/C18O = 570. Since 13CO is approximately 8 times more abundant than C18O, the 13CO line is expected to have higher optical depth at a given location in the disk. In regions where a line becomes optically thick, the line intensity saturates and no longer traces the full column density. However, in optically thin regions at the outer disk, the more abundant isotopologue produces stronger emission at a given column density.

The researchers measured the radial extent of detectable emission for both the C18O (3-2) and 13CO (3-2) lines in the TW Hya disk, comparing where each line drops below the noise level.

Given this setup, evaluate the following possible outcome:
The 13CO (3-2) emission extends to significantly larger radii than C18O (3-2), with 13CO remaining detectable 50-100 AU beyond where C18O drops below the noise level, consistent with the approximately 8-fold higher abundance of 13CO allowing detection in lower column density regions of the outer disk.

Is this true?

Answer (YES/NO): YES